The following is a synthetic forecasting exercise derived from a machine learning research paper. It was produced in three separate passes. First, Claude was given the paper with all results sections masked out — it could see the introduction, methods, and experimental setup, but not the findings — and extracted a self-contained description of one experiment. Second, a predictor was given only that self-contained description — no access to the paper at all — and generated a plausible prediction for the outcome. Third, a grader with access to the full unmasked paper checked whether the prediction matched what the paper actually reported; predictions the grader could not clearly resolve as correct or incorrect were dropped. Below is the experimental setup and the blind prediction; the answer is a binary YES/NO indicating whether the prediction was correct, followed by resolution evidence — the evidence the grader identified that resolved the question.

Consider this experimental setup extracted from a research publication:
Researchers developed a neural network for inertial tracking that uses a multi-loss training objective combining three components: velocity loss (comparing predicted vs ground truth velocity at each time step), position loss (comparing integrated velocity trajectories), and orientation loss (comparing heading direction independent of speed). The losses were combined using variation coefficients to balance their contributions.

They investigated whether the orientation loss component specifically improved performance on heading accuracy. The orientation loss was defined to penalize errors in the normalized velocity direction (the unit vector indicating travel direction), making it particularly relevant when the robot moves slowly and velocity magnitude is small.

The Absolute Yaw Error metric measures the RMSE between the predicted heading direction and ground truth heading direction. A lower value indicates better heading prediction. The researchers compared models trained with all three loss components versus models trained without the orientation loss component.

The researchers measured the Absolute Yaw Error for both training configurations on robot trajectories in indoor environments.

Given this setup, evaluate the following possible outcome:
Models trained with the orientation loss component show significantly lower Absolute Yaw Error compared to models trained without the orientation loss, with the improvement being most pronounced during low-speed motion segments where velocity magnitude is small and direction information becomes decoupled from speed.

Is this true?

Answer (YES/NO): NO